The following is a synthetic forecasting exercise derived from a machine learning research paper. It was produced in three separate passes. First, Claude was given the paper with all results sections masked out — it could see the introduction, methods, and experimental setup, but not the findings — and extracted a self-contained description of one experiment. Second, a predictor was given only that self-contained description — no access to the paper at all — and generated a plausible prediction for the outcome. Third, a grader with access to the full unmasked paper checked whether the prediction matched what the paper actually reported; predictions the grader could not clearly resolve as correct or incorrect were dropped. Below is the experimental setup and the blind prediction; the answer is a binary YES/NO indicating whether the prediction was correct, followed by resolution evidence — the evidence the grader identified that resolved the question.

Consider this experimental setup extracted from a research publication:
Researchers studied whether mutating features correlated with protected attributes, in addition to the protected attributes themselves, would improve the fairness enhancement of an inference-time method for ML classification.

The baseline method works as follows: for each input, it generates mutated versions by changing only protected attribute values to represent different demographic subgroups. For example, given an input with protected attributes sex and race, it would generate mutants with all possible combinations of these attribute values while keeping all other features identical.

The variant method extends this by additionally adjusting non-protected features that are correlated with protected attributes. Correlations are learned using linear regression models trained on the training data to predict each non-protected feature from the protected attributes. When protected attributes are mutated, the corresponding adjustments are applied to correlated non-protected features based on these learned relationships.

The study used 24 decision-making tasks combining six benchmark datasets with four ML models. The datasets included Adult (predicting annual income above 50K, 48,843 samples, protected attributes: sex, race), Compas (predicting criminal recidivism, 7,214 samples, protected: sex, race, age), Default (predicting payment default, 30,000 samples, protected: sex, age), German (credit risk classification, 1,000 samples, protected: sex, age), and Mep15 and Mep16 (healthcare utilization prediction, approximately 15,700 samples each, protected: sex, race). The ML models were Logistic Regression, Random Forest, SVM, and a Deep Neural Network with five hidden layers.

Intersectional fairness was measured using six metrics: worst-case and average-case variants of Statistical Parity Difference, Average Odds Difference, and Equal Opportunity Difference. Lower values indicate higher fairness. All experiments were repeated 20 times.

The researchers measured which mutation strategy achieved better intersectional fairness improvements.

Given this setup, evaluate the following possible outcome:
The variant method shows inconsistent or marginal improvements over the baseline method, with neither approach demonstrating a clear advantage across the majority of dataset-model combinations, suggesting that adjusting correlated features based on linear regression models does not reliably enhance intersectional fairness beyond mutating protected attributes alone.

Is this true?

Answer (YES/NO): NO